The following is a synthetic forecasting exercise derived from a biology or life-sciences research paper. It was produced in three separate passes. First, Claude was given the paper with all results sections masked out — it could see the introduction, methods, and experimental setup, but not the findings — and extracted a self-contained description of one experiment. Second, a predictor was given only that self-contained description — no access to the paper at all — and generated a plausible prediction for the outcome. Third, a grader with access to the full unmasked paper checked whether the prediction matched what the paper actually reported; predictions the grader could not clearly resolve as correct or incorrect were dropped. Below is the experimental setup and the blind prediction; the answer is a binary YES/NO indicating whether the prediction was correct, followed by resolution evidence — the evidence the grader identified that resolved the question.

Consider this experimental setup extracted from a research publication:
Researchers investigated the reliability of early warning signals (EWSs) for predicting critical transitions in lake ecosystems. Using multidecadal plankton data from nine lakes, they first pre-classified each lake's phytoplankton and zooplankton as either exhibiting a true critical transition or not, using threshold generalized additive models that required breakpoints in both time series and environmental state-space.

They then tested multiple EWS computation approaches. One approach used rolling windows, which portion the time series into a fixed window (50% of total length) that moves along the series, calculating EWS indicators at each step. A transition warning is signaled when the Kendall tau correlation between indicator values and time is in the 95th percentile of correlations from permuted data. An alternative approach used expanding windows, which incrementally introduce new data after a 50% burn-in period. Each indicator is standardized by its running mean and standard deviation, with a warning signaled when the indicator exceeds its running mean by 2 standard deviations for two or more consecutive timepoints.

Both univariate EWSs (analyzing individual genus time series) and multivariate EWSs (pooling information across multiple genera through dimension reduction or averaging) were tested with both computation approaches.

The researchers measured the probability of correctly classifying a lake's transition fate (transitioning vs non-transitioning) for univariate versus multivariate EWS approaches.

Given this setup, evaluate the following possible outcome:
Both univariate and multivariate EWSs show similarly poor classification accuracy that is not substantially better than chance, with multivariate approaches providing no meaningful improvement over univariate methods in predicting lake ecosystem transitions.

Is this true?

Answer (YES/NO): NO